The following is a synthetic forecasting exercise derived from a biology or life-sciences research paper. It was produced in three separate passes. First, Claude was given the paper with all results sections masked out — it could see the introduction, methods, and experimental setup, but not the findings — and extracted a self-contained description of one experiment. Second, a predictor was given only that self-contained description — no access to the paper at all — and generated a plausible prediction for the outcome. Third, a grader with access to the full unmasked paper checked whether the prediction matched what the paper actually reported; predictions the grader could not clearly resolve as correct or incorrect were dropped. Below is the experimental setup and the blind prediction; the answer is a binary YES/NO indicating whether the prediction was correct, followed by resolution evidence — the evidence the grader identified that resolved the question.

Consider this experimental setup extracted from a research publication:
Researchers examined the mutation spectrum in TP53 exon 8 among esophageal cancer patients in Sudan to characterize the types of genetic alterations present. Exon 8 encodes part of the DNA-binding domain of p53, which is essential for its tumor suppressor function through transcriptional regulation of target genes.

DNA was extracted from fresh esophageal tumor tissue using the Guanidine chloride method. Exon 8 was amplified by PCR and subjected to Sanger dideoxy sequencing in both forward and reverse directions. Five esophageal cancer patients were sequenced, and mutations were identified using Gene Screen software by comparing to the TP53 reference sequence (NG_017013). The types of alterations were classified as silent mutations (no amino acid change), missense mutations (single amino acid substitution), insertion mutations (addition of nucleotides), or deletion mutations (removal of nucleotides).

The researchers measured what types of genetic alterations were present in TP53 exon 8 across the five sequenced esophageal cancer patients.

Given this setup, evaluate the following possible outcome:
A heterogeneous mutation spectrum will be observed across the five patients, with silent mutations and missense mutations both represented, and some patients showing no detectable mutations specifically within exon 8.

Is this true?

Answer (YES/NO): NO